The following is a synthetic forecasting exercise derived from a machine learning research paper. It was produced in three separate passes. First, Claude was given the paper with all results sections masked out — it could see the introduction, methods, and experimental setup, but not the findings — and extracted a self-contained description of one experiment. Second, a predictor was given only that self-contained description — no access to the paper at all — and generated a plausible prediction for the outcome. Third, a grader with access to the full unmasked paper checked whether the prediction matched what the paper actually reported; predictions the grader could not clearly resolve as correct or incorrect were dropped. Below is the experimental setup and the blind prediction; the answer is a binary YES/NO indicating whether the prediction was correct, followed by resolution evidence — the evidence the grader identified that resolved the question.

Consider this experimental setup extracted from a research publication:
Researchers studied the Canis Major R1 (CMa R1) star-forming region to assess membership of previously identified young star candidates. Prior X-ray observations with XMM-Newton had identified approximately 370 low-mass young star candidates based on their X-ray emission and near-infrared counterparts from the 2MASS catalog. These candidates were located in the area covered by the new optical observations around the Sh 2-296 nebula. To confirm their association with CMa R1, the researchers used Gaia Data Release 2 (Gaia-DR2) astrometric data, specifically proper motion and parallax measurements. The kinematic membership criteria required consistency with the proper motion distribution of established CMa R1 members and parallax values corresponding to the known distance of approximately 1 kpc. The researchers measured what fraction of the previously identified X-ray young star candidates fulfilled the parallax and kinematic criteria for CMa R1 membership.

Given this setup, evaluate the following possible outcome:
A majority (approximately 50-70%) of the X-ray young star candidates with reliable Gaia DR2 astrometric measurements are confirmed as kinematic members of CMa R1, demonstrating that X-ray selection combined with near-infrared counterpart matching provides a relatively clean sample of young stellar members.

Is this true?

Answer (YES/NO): NO